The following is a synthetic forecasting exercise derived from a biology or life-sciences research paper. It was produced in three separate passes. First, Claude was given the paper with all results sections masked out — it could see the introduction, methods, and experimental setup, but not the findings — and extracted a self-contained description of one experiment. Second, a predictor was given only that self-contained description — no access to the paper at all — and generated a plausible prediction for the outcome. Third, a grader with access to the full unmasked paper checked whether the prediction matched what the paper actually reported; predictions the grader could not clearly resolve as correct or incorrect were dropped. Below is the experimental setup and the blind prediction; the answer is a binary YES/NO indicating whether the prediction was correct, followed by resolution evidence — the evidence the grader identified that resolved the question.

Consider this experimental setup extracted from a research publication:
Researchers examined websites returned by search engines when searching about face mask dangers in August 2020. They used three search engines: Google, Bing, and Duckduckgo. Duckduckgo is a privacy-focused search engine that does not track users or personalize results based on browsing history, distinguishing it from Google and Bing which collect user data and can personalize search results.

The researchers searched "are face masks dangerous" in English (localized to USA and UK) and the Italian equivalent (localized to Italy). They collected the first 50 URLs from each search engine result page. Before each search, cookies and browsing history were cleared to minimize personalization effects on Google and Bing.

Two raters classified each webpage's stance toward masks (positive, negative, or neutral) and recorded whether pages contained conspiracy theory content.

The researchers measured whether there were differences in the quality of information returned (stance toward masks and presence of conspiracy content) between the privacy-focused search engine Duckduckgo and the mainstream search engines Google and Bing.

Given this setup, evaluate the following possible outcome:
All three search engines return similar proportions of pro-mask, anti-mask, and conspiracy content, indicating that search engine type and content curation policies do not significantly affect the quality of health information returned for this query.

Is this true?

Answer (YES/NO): NO